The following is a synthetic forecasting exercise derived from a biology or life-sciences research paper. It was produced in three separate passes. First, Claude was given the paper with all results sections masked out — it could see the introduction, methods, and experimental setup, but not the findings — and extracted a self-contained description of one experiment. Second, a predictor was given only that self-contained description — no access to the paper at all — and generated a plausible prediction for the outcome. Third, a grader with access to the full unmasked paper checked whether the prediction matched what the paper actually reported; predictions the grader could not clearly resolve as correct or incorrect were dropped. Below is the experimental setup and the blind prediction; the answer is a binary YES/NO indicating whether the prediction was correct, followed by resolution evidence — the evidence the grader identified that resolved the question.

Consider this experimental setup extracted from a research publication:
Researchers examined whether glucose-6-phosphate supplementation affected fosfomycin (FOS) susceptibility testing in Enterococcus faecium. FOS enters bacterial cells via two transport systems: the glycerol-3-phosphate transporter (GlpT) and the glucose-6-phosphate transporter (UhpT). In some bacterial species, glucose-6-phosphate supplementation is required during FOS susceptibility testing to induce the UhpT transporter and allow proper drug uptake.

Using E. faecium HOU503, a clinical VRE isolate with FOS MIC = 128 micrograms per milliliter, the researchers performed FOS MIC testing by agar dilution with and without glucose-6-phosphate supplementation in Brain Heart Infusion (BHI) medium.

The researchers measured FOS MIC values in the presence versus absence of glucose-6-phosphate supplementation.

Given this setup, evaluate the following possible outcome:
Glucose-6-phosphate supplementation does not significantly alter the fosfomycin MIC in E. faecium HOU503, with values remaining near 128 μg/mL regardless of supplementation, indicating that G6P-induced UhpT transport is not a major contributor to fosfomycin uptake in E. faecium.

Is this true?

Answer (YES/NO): YES